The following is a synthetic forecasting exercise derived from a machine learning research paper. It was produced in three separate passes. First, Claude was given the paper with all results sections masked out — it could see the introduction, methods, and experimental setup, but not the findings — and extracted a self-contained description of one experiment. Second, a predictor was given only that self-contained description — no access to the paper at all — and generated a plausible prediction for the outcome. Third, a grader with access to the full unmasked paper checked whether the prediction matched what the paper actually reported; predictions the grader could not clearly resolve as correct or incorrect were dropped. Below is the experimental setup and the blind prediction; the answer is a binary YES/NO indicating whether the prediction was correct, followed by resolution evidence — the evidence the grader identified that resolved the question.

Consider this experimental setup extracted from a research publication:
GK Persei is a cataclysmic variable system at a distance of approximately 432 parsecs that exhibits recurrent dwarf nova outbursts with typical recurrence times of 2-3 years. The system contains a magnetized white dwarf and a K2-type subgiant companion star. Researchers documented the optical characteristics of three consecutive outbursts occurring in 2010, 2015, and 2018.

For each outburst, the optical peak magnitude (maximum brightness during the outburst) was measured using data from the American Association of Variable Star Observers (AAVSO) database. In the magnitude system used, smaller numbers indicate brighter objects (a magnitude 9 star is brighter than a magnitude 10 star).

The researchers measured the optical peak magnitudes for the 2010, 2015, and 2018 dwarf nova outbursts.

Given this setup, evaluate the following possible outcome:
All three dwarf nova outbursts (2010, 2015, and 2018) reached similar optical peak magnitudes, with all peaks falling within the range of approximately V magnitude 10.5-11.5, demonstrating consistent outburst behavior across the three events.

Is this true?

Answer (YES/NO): NO